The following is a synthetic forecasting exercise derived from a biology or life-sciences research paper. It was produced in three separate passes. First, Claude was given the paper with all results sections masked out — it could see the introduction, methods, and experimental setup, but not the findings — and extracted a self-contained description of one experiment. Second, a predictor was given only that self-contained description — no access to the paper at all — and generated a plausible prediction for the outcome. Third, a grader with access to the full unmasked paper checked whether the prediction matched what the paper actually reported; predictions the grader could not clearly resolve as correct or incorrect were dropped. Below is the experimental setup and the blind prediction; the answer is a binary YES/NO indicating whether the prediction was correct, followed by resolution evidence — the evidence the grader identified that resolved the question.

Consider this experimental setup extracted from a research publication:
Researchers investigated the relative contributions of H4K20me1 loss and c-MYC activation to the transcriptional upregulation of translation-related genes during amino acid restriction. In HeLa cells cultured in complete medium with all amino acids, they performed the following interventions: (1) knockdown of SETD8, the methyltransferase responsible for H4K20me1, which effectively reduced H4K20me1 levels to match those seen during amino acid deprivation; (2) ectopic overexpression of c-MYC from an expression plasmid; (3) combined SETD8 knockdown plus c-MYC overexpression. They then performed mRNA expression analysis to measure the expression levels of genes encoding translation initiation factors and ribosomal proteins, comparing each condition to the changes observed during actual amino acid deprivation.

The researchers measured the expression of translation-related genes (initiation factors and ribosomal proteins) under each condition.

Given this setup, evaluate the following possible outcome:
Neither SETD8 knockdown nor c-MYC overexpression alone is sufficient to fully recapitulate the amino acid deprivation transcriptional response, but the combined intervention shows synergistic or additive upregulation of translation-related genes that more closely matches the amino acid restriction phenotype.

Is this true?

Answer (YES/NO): YES